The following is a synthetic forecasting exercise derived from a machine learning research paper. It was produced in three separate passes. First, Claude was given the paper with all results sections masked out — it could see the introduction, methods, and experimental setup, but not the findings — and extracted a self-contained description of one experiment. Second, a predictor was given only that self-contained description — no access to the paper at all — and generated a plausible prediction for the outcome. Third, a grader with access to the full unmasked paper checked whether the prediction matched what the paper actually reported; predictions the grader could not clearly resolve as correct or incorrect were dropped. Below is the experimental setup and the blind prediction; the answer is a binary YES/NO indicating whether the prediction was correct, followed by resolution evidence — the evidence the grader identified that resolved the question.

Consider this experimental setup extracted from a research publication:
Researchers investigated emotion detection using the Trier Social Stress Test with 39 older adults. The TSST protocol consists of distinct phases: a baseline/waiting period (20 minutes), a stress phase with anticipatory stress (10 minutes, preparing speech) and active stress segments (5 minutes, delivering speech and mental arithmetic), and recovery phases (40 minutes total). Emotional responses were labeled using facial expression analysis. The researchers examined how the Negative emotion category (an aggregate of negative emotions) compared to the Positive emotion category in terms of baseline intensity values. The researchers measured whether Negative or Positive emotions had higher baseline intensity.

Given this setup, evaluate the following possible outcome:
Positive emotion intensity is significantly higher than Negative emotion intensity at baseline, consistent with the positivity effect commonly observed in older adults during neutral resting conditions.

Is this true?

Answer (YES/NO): NO